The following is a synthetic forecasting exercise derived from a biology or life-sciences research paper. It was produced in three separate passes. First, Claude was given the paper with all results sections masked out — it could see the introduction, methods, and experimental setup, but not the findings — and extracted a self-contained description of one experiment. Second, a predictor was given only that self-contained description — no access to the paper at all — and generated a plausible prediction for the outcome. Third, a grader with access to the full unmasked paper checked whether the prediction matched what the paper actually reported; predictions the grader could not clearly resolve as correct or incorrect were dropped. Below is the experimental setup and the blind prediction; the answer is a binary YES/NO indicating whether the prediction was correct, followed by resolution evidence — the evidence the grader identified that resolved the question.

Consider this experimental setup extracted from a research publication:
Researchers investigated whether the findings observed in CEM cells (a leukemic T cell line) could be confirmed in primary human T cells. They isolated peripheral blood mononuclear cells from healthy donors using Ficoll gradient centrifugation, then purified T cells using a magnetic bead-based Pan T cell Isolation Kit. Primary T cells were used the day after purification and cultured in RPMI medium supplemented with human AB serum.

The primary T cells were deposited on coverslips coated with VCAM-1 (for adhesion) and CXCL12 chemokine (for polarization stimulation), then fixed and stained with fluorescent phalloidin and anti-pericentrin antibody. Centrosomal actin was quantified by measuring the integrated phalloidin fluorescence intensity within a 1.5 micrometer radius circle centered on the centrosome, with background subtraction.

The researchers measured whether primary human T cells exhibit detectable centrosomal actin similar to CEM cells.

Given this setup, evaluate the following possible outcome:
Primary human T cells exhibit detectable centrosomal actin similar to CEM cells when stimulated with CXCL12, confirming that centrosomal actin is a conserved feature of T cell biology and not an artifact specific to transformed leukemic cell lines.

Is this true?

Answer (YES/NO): YES